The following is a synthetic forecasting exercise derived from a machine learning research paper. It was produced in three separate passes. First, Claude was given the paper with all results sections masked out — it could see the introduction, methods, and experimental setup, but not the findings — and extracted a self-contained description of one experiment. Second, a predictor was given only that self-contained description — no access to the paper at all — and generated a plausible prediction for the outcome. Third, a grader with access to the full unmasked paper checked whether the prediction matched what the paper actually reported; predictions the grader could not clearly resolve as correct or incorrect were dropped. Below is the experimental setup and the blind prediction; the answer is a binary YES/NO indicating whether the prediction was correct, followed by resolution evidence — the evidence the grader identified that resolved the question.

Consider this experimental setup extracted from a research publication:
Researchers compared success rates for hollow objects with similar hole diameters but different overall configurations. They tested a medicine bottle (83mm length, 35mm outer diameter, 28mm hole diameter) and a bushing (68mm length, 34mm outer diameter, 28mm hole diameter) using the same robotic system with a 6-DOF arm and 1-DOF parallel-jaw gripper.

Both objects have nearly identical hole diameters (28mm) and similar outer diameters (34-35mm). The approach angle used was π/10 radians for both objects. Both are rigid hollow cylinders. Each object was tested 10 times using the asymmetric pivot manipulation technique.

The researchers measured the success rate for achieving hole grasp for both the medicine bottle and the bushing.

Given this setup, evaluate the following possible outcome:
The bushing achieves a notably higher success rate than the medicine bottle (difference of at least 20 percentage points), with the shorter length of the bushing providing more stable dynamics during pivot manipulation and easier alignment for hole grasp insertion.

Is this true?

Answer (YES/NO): NO